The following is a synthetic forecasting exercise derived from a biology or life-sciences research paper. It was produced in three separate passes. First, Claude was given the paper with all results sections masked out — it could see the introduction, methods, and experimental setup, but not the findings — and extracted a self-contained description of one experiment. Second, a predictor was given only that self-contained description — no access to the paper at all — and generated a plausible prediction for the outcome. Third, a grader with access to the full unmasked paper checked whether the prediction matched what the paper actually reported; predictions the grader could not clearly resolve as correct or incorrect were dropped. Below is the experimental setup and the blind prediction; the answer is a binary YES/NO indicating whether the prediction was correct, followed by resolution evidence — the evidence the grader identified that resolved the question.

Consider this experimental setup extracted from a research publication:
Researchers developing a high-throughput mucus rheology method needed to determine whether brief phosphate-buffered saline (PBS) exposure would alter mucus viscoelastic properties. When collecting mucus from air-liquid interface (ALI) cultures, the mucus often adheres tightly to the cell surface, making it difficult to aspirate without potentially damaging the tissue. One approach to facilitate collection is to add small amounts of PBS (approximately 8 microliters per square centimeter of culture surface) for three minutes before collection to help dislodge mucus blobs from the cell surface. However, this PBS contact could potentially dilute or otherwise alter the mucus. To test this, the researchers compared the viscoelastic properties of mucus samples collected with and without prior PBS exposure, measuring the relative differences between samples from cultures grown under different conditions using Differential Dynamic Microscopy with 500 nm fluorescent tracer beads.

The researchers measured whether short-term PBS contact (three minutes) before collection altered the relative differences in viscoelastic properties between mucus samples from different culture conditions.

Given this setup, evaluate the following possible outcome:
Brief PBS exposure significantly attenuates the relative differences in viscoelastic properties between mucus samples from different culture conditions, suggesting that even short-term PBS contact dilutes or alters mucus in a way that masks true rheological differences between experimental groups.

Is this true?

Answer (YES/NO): NO